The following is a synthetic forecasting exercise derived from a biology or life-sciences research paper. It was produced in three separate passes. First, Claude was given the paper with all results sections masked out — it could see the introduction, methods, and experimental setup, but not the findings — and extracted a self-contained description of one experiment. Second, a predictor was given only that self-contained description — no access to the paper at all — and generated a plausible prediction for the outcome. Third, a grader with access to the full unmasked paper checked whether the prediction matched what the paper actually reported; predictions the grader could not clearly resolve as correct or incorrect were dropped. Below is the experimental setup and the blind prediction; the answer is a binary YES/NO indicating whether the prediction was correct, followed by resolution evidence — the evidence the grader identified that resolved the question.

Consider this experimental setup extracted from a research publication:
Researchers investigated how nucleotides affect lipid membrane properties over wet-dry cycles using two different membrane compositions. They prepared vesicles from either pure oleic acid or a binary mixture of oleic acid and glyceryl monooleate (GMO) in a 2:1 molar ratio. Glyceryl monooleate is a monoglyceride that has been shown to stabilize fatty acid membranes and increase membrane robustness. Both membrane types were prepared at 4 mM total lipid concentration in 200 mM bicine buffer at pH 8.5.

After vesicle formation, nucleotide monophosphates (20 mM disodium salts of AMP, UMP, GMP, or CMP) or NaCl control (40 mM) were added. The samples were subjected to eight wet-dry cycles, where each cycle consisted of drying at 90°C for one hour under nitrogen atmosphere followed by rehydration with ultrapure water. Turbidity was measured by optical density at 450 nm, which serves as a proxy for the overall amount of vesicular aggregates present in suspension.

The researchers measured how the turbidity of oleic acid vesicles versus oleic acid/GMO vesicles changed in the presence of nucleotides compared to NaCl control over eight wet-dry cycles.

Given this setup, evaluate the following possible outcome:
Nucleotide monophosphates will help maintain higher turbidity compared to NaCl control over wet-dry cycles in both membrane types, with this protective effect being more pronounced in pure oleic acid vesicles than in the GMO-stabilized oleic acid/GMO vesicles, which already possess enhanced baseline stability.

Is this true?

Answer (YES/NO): NO